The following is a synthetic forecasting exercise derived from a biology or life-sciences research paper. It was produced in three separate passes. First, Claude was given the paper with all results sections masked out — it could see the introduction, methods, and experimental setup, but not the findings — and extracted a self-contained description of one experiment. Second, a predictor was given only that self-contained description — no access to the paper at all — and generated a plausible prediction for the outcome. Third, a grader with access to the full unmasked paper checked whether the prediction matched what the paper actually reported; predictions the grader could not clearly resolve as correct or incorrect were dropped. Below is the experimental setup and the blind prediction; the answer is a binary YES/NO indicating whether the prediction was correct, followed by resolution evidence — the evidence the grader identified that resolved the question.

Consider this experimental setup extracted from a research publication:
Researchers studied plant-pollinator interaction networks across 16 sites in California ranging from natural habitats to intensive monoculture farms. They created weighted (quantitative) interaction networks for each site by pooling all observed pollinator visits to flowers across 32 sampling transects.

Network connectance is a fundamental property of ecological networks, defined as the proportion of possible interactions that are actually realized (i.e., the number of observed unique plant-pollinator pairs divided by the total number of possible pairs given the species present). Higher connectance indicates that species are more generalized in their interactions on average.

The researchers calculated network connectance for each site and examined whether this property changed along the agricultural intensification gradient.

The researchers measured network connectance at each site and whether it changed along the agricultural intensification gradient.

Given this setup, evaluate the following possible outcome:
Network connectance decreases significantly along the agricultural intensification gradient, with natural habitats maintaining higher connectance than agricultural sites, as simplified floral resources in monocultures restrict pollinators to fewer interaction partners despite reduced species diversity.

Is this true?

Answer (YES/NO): NO